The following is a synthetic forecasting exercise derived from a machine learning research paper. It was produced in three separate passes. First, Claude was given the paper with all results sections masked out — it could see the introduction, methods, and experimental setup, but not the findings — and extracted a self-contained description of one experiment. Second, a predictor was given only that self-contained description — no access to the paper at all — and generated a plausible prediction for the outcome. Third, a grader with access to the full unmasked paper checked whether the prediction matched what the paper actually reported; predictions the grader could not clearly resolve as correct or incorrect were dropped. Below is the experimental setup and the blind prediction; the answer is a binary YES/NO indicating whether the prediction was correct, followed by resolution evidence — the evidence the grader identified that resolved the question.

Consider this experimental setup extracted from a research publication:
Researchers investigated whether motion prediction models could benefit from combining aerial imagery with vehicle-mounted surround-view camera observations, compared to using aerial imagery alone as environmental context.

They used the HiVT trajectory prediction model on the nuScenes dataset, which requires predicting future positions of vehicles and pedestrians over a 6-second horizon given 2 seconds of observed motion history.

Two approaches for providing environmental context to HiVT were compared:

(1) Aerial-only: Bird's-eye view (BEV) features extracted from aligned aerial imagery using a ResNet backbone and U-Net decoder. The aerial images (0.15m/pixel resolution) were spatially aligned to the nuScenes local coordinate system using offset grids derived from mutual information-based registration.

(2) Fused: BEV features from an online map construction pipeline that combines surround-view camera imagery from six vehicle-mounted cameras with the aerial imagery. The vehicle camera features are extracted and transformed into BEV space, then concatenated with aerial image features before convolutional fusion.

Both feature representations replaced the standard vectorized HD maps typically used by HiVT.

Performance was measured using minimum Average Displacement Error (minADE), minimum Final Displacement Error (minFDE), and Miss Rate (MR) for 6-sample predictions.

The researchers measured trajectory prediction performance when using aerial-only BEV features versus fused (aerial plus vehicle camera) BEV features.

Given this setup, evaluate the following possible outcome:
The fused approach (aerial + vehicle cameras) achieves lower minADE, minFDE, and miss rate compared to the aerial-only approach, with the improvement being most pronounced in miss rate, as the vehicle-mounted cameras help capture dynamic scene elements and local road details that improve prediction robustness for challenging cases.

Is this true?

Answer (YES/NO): YES